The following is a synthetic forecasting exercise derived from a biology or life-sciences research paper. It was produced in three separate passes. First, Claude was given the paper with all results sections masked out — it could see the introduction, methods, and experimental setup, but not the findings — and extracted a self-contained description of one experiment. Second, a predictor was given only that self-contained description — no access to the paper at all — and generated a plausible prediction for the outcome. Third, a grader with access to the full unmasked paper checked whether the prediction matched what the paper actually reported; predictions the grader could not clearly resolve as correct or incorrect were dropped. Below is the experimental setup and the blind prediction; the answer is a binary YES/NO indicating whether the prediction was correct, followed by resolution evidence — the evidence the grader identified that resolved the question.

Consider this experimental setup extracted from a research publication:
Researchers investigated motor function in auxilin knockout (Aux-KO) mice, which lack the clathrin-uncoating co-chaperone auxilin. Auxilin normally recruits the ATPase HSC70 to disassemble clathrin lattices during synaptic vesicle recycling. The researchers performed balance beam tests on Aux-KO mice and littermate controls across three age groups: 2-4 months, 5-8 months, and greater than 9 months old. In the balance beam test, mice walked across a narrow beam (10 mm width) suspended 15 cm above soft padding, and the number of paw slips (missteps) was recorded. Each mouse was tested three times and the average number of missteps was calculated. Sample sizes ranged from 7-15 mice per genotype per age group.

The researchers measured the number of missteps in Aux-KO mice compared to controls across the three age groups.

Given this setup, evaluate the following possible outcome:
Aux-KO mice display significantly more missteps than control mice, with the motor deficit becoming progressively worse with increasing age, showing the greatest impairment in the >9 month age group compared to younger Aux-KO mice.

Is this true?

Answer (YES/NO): NO